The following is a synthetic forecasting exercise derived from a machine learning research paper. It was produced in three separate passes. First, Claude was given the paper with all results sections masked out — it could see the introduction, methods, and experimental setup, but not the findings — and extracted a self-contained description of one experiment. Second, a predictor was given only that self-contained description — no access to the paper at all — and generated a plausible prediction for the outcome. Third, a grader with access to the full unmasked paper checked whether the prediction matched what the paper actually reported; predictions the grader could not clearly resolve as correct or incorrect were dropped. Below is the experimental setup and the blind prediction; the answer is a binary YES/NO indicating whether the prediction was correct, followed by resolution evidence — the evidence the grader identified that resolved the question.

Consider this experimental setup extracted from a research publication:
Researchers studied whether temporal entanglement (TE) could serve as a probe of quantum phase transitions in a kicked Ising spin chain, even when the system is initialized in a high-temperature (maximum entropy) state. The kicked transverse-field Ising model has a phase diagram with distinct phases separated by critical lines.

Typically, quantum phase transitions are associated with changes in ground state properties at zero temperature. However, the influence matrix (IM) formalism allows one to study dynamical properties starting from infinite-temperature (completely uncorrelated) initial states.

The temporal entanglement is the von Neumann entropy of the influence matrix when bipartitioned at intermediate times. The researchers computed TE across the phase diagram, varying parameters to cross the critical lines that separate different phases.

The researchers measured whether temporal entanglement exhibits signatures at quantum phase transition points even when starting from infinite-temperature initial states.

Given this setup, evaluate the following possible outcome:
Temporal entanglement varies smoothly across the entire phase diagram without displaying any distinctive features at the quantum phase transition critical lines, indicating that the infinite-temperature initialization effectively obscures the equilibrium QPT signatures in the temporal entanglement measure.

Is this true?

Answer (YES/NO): NO